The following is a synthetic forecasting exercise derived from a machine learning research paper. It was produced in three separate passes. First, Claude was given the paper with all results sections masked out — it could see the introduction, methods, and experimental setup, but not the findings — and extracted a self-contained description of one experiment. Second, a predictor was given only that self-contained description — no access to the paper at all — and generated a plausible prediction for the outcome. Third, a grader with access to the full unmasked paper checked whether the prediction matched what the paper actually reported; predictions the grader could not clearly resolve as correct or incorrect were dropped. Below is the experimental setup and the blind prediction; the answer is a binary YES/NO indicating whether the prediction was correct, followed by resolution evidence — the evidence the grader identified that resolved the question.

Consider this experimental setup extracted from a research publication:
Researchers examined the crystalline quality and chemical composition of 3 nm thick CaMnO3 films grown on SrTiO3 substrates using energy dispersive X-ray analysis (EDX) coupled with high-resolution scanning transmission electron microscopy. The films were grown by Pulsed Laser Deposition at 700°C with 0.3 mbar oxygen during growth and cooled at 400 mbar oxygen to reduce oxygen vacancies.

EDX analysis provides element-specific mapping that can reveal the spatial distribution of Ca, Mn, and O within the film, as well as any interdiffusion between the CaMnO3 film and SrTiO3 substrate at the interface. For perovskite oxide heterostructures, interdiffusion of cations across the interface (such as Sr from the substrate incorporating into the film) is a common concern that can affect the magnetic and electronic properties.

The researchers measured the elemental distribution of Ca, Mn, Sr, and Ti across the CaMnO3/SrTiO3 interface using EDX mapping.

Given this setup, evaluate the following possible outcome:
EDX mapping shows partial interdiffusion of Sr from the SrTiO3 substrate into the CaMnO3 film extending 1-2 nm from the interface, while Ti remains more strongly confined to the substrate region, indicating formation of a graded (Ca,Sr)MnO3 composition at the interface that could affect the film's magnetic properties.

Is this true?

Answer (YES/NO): NO